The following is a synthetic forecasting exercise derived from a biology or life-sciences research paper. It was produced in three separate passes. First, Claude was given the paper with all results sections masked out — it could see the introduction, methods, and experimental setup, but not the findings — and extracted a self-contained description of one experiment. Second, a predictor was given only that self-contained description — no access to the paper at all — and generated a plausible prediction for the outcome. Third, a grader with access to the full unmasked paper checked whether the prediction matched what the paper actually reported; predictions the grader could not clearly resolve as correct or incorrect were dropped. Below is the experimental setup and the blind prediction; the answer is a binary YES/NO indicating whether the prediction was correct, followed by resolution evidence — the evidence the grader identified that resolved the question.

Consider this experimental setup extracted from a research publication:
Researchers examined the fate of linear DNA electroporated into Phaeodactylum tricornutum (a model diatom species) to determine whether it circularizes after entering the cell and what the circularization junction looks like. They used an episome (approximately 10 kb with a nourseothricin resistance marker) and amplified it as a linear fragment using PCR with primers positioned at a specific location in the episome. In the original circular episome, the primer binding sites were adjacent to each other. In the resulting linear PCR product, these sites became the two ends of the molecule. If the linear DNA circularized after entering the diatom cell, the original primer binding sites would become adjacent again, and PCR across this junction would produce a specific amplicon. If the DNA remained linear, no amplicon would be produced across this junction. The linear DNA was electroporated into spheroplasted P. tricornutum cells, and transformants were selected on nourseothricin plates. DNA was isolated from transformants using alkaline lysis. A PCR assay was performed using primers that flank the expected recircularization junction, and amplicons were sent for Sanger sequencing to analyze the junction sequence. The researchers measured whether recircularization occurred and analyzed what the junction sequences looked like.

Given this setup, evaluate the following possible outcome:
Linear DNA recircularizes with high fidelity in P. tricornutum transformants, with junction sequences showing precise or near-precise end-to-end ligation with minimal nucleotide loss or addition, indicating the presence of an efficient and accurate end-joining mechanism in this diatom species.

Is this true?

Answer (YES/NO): NO